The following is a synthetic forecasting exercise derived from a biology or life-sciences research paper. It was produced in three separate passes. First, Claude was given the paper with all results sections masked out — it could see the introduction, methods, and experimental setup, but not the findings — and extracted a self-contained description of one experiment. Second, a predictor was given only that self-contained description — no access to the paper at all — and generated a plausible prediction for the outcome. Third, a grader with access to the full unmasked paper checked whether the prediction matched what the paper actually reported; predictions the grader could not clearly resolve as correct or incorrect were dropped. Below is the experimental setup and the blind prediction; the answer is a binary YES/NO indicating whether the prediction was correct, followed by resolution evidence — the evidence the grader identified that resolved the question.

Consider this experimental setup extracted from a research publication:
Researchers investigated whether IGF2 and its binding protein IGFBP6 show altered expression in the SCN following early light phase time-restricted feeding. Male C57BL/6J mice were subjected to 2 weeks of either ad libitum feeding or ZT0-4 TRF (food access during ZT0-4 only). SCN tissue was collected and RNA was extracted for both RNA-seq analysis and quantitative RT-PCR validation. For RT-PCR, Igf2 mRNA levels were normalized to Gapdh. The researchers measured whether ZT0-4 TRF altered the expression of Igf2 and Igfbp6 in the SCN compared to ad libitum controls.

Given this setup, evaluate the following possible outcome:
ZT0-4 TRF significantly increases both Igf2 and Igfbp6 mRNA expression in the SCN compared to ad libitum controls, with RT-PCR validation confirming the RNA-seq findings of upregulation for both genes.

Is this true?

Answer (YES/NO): NO